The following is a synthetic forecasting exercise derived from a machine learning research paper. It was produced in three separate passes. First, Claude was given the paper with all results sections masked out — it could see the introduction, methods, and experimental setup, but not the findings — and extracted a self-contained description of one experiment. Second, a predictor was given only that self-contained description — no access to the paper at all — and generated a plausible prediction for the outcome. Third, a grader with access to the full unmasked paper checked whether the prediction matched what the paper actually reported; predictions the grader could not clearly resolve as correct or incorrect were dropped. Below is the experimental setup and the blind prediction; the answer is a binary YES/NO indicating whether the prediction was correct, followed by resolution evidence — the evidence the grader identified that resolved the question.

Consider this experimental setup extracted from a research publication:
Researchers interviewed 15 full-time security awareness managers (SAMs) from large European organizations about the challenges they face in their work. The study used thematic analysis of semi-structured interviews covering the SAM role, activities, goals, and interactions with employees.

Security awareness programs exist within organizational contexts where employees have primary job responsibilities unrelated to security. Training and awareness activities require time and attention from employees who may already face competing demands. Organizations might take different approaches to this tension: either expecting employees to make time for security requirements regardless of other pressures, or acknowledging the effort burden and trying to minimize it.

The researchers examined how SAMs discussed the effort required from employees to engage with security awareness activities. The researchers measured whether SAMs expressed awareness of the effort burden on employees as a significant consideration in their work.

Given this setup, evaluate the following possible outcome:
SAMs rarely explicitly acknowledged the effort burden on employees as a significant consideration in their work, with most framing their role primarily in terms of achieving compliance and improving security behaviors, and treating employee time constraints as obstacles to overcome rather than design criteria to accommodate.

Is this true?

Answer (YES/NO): NO